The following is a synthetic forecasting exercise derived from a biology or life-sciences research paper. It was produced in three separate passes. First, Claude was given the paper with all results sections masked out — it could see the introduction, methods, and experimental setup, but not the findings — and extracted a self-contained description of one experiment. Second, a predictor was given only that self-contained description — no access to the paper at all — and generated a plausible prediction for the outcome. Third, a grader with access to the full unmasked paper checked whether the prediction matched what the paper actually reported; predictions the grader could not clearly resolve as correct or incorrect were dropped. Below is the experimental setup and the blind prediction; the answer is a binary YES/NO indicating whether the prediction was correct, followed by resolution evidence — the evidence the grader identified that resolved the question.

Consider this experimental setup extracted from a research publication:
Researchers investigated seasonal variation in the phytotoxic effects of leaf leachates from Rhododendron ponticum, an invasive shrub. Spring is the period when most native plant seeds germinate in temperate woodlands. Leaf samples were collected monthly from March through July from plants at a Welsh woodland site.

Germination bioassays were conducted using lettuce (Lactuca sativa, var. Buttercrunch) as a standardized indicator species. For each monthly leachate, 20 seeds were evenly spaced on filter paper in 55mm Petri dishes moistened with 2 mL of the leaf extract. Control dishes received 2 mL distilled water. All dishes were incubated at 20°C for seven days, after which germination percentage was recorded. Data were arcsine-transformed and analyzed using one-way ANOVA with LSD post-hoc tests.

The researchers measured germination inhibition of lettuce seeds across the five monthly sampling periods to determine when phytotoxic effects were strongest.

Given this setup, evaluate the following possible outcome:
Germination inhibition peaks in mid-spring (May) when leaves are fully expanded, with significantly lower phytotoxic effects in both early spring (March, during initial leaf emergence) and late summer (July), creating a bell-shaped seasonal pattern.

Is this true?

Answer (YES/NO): NO